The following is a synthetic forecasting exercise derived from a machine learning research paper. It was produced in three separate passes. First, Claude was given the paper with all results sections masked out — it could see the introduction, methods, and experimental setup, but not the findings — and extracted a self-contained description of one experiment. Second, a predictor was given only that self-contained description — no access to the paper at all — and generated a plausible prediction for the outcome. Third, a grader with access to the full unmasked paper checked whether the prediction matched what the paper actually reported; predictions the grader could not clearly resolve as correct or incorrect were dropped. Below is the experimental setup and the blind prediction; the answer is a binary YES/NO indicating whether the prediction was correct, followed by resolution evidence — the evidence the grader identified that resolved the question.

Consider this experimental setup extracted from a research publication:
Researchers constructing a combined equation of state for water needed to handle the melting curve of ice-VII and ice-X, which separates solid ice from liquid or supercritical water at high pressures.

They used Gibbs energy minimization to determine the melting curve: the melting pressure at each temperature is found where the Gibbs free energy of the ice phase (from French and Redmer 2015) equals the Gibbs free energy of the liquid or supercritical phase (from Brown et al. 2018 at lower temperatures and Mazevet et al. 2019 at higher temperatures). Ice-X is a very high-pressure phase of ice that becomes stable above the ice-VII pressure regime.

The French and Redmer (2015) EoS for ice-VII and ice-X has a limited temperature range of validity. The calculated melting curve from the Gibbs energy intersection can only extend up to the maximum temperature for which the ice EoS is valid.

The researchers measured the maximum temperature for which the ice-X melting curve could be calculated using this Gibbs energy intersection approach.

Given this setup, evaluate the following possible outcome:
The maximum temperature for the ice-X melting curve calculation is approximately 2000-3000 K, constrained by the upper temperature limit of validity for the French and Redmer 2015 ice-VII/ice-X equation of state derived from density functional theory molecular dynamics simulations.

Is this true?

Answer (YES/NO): YES